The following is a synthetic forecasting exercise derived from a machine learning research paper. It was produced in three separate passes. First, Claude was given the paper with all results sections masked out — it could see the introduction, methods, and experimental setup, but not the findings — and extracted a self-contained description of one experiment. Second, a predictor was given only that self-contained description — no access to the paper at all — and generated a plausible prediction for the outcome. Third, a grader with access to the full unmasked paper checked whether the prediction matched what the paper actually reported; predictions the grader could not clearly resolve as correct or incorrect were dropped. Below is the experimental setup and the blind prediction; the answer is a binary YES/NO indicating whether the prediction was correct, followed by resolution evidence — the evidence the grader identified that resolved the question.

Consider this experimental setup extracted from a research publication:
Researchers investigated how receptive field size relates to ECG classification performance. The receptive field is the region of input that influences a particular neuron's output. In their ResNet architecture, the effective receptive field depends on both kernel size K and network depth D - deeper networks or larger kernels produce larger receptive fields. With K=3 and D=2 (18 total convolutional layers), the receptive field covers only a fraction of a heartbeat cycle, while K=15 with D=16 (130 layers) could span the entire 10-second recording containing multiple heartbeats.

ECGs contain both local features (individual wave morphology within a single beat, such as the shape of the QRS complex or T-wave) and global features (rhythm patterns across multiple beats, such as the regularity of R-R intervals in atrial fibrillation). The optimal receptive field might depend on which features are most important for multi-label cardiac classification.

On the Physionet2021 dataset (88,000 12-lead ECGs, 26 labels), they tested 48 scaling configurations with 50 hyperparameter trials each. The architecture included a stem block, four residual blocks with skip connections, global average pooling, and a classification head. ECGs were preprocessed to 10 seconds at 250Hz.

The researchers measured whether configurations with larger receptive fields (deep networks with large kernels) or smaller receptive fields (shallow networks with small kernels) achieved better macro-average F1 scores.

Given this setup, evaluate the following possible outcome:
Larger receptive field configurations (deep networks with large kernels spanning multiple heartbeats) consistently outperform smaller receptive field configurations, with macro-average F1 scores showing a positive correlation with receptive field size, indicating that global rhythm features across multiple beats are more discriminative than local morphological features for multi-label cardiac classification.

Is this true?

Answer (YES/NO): NO